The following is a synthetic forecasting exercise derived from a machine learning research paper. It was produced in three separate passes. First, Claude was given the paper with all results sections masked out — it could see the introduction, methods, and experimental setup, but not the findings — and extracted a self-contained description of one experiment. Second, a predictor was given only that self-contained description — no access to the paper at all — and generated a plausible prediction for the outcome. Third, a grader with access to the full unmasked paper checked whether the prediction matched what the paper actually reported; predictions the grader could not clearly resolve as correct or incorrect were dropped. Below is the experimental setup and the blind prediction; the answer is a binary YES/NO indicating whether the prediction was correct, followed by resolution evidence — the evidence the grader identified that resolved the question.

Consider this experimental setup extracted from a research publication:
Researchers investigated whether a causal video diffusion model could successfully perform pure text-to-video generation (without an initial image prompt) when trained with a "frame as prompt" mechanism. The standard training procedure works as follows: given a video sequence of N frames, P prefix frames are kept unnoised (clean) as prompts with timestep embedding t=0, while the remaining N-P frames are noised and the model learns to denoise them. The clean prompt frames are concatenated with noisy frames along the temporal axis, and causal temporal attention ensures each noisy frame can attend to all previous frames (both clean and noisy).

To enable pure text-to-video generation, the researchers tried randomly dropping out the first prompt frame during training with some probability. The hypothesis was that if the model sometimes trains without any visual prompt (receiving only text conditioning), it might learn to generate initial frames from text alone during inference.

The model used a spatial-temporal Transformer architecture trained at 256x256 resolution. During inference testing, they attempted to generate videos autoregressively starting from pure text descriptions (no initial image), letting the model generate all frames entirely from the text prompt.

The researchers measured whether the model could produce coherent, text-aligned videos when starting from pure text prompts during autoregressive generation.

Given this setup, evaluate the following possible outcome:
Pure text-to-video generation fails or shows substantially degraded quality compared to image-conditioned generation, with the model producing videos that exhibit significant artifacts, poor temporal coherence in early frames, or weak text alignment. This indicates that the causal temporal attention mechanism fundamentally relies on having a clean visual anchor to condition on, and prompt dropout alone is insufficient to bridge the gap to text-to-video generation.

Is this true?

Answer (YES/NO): YES